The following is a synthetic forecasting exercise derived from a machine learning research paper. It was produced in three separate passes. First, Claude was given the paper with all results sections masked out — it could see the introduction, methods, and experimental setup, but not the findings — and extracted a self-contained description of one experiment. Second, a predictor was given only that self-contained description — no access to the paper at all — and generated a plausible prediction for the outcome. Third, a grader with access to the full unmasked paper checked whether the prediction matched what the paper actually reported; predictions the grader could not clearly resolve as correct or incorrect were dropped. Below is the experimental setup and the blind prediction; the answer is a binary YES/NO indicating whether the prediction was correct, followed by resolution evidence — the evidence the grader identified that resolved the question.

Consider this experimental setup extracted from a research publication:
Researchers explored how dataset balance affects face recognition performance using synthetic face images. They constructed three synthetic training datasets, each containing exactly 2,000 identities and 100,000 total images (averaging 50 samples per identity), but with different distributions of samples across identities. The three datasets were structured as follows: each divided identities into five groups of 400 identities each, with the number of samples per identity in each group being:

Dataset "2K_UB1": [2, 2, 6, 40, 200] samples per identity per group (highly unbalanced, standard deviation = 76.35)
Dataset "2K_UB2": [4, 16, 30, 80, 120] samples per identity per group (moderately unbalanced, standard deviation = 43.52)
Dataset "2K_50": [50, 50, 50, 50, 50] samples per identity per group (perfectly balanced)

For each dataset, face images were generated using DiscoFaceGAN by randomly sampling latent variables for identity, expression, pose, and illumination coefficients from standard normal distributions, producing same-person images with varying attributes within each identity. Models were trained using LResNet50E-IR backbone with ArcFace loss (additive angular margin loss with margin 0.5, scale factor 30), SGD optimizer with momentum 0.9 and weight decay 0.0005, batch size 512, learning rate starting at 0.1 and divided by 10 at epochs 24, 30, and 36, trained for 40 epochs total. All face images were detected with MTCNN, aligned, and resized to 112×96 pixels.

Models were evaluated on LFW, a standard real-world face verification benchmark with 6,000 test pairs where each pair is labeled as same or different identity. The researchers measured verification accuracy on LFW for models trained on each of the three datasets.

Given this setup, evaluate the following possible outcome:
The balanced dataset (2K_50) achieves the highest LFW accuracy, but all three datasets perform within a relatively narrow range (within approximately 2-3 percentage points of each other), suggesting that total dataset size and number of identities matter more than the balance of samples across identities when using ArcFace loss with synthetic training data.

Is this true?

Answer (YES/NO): NO